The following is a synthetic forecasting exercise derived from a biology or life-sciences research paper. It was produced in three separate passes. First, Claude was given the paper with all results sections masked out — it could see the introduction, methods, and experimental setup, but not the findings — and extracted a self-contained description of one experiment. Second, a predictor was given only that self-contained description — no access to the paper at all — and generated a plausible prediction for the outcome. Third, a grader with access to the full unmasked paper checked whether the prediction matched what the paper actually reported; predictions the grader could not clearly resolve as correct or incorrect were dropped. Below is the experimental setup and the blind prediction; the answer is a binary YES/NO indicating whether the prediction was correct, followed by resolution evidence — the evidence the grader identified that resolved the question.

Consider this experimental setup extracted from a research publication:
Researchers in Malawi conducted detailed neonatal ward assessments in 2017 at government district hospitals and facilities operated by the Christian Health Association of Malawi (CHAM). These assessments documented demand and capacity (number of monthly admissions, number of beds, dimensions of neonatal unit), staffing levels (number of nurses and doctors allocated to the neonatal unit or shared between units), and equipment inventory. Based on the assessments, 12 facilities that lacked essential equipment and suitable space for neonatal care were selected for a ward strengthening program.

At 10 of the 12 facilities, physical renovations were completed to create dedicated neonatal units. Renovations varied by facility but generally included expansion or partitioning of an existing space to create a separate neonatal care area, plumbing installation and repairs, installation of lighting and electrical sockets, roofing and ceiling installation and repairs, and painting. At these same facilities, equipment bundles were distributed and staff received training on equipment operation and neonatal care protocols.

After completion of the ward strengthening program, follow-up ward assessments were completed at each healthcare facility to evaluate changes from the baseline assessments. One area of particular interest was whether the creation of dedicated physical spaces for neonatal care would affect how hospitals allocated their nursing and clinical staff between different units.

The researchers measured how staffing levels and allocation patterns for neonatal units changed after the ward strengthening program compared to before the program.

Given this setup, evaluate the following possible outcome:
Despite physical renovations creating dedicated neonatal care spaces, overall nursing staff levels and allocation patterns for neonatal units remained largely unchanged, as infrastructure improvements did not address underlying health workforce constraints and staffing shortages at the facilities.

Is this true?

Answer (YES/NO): NO